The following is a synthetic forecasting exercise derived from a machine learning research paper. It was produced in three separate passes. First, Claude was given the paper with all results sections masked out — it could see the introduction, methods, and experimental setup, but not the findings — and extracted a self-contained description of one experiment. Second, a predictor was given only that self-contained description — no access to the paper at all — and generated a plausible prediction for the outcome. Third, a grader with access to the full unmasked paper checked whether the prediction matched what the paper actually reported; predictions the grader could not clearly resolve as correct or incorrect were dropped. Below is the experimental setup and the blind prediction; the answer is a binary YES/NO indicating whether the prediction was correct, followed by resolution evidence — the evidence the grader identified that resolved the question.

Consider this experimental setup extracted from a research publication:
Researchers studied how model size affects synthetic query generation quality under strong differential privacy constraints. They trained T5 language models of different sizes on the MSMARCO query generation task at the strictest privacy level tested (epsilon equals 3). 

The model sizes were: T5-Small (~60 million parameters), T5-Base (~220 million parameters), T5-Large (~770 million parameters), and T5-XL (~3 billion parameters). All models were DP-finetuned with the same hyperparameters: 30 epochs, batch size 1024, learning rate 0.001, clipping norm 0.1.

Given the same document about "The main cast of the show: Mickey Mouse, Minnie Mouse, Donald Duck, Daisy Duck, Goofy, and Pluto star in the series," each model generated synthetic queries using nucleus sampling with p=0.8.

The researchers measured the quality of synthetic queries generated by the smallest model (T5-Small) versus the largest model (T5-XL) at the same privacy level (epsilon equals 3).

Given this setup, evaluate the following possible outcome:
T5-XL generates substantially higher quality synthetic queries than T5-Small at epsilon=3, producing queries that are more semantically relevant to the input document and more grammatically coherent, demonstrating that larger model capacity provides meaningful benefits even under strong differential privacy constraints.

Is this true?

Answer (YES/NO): YES